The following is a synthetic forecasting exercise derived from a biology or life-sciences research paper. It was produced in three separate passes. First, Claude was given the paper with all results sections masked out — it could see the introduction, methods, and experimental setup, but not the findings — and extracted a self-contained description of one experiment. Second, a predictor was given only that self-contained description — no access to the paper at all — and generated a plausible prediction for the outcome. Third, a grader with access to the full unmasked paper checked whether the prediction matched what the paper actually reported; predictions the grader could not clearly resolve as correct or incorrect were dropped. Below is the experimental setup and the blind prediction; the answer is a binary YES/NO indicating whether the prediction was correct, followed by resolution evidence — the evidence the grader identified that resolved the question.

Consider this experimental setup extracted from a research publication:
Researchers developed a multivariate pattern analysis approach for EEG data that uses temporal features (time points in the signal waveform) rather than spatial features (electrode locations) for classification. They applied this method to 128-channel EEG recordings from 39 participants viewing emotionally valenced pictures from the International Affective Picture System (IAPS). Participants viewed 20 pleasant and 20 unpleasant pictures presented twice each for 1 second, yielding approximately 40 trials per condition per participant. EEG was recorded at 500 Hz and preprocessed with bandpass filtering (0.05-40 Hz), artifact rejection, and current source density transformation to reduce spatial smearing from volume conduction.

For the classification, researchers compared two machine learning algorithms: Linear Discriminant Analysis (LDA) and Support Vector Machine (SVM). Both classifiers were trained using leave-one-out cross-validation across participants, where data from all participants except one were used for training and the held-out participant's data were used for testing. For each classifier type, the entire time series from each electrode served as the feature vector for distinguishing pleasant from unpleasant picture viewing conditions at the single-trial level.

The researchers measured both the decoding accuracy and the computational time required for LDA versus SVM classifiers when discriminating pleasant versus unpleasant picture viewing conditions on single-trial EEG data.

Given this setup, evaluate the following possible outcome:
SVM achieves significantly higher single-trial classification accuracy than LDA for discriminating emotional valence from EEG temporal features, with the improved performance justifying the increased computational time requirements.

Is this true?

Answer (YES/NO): NO